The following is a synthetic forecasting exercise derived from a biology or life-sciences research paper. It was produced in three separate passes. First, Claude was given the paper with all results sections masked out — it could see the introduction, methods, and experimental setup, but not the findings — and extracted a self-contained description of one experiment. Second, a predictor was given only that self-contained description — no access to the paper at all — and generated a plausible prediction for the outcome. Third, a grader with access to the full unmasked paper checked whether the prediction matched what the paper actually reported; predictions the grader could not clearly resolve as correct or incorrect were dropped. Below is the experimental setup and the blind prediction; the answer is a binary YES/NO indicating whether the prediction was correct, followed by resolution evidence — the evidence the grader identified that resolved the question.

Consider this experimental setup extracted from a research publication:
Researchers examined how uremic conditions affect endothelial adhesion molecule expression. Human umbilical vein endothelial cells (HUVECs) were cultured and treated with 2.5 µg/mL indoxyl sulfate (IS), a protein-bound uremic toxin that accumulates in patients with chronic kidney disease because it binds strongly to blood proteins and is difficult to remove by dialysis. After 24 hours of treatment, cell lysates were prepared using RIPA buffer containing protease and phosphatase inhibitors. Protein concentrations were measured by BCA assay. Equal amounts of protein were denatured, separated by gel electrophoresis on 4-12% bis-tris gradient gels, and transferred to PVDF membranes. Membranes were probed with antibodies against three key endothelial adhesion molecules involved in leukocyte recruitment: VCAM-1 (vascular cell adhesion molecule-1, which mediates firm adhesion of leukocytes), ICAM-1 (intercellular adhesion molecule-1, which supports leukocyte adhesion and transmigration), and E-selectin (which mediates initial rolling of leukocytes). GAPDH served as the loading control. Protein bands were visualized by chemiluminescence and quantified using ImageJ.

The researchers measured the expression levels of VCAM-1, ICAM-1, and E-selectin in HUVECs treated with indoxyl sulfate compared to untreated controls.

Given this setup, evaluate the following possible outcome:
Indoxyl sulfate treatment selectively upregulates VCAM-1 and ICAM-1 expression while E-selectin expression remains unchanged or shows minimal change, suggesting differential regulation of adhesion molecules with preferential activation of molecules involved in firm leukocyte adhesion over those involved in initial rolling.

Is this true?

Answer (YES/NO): NO